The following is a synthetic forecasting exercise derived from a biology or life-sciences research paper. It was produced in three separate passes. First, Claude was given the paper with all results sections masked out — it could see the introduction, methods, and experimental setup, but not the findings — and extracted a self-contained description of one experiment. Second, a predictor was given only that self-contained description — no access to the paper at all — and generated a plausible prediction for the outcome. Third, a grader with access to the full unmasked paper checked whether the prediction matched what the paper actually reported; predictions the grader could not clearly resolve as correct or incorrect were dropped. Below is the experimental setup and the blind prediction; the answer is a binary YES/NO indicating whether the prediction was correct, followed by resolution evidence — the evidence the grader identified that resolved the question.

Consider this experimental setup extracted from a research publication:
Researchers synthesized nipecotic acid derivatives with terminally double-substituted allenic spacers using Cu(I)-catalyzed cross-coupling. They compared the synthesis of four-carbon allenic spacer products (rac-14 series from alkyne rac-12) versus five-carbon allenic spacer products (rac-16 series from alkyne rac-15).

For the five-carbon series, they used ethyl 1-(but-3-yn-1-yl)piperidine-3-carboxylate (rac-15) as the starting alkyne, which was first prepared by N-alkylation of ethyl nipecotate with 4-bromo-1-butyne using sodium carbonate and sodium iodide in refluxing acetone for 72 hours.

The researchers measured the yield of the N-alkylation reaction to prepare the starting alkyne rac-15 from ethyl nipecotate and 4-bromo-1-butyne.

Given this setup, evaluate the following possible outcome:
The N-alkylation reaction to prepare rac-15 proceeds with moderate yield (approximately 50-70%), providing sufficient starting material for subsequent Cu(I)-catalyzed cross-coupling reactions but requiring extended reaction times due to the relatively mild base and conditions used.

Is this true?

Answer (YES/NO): NO